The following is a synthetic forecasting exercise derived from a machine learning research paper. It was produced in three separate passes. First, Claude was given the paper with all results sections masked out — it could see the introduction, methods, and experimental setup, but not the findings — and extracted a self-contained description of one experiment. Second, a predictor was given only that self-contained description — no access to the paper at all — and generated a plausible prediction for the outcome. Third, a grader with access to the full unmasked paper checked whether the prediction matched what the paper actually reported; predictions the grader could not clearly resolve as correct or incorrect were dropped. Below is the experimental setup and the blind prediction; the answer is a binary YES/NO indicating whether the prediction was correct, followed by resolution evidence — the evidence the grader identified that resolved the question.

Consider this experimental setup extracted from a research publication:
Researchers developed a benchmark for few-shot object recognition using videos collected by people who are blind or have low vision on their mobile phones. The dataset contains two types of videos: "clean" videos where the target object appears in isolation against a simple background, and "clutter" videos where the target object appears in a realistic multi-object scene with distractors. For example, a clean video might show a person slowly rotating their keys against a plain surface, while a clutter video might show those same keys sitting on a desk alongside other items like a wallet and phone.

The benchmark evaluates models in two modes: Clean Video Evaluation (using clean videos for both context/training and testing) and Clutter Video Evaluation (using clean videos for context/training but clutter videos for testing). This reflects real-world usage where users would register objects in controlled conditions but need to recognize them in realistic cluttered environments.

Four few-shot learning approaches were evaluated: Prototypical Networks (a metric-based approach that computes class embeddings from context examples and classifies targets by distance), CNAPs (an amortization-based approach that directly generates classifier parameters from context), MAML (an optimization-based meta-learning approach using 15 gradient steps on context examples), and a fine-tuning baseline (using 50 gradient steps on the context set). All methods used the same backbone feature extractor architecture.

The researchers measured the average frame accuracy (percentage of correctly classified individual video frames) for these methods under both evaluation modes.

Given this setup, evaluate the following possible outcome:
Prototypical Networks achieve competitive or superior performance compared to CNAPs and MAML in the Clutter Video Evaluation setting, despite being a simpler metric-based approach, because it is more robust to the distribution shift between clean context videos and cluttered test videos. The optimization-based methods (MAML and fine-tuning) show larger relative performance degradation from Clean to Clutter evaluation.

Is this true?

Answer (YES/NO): NO